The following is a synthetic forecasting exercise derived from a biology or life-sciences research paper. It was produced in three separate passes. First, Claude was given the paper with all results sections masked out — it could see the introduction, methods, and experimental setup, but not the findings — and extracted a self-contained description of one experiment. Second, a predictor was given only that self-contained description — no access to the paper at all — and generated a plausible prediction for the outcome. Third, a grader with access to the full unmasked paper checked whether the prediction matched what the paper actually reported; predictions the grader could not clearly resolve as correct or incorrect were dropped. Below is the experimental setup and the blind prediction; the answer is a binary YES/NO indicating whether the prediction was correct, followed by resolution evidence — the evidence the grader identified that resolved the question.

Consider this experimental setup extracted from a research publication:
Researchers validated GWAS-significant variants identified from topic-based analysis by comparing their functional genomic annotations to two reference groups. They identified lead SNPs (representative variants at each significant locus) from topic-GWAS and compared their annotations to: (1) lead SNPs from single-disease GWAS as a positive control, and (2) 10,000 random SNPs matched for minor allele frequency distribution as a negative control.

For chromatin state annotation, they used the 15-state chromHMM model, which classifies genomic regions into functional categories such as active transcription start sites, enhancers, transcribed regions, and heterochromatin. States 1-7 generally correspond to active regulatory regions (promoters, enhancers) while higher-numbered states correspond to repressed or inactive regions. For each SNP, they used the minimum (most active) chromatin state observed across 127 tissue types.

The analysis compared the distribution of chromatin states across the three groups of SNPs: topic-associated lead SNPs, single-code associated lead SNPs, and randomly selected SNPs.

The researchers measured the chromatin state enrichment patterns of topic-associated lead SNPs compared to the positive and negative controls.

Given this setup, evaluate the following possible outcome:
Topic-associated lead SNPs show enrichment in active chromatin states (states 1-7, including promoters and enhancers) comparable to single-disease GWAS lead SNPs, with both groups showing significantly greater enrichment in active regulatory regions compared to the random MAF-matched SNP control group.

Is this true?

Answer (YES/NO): YES